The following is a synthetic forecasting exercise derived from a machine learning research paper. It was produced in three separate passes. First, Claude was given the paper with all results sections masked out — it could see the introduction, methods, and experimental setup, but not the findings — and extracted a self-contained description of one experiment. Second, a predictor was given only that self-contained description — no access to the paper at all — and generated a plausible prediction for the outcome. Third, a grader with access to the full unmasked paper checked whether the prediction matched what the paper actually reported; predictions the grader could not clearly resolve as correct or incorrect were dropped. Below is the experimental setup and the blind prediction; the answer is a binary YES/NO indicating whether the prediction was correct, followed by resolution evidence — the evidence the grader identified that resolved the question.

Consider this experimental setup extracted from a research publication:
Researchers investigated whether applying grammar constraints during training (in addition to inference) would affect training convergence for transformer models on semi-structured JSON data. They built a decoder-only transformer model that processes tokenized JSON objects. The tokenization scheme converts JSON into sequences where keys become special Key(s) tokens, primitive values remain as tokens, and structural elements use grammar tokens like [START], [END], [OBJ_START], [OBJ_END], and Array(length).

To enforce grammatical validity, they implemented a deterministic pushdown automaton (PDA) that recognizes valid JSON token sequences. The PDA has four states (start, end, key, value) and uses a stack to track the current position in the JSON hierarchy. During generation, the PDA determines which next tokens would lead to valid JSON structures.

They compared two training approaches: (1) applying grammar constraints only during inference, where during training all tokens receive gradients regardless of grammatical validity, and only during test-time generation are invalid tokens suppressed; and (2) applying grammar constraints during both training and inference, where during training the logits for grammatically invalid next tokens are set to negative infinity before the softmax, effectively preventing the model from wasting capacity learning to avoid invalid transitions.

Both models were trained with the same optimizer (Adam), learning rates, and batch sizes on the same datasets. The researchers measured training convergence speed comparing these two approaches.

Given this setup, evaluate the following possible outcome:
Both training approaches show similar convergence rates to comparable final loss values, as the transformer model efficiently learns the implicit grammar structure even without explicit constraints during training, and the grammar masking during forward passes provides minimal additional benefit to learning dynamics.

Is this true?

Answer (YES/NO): NO